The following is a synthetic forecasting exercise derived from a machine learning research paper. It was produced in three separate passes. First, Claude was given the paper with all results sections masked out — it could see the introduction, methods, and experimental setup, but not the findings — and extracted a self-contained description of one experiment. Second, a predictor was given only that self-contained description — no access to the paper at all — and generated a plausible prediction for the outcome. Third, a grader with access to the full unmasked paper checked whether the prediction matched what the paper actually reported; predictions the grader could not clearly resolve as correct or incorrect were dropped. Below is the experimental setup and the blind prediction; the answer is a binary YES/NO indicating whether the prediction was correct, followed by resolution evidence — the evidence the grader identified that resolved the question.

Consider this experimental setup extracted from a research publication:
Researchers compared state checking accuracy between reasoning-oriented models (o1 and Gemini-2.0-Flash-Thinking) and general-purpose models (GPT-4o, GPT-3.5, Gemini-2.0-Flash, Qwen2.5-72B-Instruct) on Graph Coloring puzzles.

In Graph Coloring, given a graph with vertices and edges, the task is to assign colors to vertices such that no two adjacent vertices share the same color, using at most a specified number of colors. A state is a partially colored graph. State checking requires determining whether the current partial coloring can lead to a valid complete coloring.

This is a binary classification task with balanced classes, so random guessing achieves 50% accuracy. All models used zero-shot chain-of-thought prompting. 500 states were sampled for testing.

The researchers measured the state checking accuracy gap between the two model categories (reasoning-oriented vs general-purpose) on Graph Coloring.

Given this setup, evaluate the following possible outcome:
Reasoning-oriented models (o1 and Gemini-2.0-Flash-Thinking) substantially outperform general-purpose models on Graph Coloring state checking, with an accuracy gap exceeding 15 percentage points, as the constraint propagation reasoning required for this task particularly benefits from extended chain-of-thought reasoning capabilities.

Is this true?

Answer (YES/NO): YES